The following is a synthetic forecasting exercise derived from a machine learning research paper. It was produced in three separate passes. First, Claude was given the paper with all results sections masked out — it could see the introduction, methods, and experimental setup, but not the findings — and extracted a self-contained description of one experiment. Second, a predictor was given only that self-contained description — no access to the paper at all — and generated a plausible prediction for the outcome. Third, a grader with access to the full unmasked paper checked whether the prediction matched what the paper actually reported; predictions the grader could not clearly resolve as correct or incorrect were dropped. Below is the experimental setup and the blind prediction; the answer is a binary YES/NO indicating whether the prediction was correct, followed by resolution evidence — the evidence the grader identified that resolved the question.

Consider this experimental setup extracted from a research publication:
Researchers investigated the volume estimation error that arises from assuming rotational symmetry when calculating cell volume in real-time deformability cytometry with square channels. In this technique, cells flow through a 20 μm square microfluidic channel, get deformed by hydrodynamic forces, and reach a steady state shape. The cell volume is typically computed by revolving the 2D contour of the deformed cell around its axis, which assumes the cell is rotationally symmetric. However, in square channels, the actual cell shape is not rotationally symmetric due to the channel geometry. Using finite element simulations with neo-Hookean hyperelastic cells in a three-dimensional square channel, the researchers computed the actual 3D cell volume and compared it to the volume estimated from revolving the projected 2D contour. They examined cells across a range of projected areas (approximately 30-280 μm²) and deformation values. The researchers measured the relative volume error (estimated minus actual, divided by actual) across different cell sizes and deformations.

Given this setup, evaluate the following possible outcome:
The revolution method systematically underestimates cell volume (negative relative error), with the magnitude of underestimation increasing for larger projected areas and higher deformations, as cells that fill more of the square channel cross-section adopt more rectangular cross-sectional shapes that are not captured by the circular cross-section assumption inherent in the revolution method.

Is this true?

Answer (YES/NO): NO